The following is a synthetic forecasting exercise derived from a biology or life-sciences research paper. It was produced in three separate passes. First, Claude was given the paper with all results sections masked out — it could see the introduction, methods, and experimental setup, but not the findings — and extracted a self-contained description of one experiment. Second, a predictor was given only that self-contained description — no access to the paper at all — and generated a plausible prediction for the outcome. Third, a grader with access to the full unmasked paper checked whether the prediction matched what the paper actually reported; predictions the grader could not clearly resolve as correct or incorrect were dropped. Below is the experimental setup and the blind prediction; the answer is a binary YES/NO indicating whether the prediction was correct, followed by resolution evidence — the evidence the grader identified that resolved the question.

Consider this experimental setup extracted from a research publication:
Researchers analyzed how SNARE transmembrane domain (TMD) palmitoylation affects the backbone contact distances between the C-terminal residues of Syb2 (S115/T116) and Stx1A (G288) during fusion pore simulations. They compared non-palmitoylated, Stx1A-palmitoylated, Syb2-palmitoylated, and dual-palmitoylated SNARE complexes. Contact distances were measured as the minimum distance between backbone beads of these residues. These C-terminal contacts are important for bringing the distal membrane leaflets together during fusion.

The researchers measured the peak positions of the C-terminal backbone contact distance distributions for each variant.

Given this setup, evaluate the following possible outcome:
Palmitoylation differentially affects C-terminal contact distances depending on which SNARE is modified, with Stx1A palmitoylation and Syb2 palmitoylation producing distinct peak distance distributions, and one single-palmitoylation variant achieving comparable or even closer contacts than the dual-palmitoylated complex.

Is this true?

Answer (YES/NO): YES